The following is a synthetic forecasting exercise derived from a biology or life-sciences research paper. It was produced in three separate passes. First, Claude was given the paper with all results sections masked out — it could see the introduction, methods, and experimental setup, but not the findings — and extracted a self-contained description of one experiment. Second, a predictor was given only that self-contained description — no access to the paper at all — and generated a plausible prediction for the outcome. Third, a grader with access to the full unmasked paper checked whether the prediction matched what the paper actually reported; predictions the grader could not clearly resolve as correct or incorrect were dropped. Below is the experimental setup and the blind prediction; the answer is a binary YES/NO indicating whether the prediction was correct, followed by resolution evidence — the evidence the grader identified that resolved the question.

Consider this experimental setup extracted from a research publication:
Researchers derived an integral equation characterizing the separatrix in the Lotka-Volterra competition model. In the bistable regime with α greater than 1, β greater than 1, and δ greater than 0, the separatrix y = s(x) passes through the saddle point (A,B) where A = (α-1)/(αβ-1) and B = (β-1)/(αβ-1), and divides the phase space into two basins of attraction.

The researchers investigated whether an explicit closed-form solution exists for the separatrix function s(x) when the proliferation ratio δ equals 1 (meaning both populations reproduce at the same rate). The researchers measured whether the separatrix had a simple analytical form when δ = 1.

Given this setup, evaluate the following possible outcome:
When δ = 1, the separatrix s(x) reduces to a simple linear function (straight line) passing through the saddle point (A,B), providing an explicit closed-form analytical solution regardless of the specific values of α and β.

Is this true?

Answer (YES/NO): YES